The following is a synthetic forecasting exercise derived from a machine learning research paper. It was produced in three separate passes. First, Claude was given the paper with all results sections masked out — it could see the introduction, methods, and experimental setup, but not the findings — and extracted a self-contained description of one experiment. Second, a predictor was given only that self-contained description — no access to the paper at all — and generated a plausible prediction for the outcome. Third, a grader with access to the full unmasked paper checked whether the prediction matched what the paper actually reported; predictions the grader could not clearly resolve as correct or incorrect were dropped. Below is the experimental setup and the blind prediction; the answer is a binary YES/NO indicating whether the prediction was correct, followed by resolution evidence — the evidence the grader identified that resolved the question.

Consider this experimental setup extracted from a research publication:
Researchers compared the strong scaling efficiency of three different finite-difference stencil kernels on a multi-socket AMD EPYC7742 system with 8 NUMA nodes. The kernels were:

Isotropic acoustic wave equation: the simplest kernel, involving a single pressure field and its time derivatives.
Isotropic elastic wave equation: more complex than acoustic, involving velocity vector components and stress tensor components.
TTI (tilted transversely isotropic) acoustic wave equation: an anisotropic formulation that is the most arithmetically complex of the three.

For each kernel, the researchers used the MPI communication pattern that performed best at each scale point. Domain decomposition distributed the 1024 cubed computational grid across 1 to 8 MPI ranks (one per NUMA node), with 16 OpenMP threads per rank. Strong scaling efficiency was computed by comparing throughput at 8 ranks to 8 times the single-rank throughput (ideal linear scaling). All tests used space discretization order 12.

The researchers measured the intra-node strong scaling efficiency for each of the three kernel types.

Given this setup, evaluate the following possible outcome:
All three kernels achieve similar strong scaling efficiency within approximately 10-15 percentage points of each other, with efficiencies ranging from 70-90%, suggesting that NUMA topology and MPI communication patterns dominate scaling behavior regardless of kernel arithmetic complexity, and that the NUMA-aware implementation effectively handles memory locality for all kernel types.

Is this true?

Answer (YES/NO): NO